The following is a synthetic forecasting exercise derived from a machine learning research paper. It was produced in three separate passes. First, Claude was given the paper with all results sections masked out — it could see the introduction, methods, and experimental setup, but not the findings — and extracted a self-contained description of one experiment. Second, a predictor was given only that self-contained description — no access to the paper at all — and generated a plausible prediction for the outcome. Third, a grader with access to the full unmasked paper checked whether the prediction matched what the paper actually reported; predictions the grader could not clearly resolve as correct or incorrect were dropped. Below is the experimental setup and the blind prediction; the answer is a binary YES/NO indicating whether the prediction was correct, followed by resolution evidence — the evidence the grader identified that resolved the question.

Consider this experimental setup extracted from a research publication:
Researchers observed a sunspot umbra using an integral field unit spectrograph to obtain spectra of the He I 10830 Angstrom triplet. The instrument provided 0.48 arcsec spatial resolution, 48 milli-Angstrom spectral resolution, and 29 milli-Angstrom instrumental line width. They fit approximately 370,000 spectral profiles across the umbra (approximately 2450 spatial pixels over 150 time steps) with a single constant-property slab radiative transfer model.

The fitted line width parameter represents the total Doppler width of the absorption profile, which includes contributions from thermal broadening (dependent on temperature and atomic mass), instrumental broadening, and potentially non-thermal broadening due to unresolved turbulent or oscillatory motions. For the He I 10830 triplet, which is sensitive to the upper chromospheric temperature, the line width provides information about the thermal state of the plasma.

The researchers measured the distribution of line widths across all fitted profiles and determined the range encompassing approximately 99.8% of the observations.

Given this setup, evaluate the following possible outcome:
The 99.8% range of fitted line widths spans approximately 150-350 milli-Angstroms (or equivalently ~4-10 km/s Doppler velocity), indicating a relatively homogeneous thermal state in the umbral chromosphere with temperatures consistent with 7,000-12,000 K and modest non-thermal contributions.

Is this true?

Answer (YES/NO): NO